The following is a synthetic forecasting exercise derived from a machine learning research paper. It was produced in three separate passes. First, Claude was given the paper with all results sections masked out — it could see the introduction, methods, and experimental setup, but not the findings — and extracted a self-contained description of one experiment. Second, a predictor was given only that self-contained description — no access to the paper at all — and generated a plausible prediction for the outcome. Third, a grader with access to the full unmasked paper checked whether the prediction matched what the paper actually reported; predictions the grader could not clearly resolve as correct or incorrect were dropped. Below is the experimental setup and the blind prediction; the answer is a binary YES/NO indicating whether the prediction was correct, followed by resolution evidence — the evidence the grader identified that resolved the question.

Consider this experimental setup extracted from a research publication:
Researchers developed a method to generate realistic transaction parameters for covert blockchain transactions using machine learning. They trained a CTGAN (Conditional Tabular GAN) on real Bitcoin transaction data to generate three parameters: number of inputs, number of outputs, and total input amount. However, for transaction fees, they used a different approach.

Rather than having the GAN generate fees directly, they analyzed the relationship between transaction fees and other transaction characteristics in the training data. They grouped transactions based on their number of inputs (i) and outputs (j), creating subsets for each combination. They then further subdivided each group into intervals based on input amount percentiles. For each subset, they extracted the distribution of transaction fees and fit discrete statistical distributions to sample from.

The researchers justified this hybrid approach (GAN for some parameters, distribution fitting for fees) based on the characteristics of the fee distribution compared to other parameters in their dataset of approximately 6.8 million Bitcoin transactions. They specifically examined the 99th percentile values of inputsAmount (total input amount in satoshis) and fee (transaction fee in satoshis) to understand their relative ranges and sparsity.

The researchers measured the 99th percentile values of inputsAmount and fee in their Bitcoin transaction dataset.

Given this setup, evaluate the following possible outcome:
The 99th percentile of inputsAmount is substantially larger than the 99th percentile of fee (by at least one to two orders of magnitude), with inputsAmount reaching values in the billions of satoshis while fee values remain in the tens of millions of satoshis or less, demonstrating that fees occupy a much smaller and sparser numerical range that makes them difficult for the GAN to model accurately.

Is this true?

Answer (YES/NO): NO